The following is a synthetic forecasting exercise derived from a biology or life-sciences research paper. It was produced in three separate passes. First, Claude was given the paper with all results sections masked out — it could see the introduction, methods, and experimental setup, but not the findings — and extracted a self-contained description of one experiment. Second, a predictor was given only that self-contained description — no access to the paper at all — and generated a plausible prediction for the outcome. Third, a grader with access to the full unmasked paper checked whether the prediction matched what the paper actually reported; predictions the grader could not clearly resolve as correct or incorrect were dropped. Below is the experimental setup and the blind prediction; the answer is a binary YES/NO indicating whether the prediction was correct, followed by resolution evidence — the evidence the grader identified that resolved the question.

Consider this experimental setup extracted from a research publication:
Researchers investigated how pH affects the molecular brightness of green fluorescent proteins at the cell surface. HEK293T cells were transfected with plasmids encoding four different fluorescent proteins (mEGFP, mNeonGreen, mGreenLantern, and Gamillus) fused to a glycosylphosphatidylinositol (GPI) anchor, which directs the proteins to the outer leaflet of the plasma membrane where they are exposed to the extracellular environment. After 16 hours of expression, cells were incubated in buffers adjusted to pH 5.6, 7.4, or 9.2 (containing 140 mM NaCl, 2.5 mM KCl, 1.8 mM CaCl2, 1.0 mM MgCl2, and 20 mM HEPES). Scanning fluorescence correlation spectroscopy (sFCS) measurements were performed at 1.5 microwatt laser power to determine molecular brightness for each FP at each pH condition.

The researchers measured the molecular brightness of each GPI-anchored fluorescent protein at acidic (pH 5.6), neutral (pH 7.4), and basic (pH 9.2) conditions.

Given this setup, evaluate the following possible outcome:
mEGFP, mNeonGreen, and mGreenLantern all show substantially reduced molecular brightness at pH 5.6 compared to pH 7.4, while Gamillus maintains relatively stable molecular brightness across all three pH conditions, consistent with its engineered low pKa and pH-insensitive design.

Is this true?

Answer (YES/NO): NO